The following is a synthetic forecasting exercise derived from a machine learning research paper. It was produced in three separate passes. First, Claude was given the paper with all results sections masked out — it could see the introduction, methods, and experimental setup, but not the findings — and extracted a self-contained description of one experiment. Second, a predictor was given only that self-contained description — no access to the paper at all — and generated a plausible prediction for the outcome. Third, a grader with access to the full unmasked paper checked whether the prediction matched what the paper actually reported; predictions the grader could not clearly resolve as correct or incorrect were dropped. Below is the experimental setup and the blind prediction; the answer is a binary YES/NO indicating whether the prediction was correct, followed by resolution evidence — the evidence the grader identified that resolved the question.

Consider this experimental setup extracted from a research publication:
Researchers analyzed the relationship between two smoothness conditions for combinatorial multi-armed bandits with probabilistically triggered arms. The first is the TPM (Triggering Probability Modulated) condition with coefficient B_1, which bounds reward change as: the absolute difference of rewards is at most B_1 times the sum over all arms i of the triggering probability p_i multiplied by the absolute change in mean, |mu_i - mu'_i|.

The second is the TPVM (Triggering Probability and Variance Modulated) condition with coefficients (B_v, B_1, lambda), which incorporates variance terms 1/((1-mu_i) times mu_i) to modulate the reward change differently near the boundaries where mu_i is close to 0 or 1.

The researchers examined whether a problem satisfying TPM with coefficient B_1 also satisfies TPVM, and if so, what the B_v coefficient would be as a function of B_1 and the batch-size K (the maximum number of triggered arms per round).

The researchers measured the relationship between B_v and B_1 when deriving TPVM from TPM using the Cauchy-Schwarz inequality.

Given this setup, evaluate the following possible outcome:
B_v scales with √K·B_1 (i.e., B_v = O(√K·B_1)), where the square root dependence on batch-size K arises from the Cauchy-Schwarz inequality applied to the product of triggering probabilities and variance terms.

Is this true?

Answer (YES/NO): YES